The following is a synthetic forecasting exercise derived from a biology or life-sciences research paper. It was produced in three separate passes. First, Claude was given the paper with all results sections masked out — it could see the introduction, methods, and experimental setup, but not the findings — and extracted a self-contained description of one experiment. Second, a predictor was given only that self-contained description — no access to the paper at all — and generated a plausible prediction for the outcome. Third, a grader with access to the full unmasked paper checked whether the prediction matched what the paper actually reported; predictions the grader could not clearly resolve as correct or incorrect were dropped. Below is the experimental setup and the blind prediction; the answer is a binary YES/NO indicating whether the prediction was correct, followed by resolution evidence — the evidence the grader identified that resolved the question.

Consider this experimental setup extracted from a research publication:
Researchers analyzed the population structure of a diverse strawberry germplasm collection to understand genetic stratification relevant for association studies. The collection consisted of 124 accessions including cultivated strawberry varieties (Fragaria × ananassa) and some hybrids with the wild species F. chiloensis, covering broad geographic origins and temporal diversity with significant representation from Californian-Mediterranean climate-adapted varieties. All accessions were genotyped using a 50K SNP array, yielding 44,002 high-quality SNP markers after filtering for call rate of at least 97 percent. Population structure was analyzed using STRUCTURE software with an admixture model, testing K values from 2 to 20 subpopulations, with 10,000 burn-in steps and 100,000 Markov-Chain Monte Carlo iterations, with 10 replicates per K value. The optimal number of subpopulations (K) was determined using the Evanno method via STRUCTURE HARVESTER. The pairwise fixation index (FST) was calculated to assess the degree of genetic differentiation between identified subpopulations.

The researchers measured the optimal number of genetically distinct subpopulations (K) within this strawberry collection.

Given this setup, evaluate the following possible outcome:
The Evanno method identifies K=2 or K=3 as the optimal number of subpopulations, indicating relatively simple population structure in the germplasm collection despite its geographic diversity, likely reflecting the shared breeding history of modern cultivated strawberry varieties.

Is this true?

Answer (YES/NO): NO